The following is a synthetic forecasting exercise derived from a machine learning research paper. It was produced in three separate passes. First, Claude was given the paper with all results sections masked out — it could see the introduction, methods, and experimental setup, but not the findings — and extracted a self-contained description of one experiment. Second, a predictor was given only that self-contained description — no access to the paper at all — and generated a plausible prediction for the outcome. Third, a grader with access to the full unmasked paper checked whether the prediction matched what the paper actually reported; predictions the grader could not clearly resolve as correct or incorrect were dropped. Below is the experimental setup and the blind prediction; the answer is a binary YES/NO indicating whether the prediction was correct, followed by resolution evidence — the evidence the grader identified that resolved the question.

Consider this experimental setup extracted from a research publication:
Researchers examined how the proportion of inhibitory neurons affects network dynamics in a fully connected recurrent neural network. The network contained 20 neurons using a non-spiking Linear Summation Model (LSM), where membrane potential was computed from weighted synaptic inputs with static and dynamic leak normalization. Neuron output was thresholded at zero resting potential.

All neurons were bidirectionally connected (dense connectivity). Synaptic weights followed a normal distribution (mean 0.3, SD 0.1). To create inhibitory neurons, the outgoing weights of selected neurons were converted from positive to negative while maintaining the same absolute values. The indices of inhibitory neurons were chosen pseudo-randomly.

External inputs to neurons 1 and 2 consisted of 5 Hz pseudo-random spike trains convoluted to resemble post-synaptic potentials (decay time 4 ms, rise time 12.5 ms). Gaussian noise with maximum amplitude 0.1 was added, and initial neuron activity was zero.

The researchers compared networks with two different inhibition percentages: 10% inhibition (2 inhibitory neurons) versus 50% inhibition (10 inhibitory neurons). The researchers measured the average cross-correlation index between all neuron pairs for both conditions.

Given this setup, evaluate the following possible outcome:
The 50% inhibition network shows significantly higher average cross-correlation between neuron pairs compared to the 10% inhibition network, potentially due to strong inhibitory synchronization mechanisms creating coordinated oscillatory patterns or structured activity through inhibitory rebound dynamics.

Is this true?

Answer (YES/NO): NO